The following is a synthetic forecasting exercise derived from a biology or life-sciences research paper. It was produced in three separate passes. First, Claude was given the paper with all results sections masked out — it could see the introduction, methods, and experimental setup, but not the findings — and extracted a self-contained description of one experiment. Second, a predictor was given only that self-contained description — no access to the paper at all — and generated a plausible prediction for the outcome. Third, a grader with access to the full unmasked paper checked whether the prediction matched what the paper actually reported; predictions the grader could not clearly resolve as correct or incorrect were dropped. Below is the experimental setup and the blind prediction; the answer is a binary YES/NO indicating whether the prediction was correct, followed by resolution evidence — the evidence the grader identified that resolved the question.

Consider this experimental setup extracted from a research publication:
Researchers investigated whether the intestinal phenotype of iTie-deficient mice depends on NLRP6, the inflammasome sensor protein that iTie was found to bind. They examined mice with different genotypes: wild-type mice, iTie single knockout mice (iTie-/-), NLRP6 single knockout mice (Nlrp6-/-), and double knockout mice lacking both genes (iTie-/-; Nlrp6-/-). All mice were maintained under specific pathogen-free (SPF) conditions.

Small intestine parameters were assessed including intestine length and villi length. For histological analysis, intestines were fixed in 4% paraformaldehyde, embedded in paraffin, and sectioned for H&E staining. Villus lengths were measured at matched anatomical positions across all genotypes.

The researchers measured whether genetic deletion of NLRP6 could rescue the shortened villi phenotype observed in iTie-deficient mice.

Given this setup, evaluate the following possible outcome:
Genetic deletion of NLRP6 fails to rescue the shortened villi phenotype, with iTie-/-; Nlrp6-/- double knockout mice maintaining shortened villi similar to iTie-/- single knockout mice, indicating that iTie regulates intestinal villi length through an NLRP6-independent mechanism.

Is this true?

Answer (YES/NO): NO